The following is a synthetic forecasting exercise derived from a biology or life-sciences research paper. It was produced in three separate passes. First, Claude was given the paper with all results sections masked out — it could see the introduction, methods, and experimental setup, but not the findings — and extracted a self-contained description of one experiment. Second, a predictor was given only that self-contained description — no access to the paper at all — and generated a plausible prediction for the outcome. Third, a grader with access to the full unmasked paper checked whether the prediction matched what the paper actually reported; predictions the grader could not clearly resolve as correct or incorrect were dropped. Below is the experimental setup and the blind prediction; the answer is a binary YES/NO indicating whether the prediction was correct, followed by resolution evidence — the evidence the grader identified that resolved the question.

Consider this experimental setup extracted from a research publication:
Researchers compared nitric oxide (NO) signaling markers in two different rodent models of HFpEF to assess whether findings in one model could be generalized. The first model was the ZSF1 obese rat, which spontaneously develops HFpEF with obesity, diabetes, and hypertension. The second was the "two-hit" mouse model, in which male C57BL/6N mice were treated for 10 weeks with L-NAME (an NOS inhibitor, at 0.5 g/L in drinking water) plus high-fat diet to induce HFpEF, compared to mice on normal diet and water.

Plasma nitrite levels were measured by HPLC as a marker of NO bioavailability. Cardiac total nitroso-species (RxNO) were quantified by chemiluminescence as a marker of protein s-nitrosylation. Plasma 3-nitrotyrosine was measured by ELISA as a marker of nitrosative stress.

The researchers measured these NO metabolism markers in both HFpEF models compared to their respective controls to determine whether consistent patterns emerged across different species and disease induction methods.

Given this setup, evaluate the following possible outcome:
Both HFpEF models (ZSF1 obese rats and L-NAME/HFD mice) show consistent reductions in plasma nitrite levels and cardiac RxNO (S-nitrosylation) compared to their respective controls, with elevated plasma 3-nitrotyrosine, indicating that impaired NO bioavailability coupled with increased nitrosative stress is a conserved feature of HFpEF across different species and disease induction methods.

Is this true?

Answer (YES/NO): NO